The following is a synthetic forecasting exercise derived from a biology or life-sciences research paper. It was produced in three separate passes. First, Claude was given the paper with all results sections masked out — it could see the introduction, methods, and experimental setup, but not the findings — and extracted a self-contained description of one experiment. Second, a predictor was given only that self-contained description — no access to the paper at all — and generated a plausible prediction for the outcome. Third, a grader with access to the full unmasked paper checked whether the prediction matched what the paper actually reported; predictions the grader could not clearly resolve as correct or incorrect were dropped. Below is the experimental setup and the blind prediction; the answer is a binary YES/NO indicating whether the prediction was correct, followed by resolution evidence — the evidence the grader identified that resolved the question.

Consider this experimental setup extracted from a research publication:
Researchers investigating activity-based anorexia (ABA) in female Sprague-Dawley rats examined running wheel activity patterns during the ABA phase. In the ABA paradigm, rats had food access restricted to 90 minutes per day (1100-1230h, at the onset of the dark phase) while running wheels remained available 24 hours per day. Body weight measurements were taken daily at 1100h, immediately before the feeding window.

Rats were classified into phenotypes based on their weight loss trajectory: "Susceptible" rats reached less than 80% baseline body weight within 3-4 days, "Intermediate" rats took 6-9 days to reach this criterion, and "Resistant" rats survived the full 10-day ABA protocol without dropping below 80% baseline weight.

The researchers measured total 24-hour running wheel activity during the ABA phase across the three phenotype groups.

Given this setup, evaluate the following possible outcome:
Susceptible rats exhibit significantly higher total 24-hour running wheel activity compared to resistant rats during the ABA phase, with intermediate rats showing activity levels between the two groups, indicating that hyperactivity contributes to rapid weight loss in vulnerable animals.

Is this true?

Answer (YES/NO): YES